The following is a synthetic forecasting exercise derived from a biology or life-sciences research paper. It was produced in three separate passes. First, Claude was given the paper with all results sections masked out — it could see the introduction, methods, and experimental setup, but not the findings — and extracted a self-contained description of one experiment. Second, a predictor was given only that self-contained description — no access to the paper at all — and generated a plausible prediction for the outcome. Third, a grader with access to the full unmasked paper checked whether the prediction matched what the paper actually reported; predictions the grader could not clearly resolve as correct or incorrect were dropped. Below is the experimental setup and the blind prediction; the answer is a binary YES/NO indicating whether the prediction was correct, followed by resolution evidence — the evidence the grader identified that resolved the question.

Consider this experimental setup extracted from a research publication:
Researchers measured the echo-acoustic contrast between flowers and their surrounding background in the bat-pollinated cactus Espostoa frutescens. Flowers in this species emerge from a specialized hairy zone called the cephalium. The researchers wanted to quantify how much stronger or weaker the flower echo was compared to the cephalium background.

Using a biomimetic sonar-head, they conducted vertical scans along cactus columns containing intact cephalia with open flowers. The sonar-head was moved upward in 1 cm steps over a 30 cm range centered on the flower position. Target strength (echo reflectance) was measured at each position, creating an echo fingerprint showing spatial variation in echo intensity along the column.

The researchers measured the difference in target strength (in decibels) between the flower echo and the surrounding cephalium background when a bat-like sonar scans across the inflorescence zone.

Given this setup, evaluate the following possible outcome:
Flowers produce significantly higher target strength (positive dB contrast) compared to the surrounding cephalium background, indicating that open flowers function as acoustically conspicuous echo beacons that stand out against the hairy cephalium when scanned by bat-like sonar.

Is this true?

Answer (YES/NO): YES